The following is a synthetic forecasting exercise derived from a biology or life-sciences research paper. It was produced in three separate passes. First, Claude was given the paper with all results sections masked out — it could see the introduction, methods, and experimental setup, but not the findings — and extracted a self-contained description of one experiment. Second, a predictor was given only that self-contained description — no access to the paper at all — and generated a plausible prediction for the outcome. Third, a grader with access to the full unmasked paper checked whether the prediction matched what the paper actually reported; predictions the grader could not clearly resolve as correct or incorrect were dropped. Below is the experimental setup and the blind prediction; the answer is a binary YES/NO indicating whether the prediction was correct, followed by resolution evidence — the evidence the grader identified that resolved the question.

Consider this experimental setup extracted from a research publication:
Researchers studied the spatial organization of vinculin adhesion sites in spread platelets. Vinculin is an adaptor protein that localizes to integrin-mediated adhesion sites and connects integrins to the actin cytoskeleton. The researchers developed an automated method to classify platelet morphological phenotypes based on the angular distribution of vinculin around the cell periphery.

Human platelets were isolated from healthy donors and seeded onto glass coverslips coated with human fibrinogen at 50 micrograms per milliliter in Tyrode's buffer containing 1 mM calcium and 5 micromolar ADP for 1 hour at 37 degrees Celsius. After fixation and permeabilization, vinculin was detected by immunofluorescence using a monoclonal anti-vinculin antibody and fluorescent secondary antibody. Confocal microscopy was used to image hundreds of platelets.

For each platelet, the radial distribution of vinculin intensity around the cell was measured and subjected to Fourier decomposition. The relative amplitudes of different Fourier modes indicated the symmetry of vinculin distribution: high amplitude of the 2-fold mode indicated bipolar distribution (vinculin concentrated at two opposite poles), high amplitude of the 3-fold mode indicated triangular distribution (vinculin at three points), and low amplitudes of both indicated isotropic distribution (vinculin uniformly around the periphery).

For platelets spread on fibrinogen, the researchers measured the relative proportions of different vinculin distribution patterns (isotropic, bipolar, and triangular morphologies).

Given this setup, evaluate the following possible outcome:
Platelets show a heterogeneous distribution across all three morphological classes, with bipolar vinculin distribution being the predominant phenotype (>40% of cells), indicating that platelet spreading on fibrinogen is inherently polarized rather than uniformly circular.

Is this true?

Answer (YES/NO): YES